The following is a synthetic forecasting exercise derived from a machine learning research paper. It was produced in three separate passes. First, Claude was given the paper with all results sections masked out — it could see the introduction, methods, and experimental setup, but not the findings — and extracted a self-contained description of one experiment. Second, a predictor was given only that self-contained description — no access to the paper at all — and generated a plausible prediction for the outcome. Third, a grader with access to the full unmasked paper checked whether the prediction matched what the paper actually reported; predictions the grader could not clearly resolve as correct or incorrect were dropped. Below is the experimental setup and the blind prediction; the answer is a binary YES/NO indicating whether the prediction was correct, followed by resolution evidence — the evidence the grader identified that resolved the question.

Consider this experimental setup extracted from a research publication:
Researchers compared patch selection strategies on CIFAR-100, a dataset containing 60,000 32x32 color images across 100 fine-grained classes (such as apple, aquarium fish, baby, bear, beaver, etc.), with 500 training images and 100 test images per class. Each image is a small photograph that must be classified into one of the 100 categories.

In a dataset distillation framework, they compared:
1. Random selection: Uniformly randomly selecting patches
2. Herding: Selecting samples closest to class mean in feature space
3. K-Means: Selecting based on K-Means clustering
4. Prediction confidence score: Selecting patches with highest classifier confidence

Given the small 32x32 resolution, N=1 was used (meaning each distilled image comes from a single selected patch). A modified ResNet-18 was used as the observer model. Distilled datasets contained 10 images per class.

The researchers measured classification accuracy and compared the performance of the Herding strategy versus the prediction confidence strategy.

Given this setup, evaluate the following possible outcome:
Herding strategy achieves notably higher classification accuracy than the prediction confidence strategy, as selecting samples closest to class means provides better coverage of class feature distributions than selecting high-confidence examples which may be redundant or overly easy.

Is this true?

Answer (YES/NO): NO